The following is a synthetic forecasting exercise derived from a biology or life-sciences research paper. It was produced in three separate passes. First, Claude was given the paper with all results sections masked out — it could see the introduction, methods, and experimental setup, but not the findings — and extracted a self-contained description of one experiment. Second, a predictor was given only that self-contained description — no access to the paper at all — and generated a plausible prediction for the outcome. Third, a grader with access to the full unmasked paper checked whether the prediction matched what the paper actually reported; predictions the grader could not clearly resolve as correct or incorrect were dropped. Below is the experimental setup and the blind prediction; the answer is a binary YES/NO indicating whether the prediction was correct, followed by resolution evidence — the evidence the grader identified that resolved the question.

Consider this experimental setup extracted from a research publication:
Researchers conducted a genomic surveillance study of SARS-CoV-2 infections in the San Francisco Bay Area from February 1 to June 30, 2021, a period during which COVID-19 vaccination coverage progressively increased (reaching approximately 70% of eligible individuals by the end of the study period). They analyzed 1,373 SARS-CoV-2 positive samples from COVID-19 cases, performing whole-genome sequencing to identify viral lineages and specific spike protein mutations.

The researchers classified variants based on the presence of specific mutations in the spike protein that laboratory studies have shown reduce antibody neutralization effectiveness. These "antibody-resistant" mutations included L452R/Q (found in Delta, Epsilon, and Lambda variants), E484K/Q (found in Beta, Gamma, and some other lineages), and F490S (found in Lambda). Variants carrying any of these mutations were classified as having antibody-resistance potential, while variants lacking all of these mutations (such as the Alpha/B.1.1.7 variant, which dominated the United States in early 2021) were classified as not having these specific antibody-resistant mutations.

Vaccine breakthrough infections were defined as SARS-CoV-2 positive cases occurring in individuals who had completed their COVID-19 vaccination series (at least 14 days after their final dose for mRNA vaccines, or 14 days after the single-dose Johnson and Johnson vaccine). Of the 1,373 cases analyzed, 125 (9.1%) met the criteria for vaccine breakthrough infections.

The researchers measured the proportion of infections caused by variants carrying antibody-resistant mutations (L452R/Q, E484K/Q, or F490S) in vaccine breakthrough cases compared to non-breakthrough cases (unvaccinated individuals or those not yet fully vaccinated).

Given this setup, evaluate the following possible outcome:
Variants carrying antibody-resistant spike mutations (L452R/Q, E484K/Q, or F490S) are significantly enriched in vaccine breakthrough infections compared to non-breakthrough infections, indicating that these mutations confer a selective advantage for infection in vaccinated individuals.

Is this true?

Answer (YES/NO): YES